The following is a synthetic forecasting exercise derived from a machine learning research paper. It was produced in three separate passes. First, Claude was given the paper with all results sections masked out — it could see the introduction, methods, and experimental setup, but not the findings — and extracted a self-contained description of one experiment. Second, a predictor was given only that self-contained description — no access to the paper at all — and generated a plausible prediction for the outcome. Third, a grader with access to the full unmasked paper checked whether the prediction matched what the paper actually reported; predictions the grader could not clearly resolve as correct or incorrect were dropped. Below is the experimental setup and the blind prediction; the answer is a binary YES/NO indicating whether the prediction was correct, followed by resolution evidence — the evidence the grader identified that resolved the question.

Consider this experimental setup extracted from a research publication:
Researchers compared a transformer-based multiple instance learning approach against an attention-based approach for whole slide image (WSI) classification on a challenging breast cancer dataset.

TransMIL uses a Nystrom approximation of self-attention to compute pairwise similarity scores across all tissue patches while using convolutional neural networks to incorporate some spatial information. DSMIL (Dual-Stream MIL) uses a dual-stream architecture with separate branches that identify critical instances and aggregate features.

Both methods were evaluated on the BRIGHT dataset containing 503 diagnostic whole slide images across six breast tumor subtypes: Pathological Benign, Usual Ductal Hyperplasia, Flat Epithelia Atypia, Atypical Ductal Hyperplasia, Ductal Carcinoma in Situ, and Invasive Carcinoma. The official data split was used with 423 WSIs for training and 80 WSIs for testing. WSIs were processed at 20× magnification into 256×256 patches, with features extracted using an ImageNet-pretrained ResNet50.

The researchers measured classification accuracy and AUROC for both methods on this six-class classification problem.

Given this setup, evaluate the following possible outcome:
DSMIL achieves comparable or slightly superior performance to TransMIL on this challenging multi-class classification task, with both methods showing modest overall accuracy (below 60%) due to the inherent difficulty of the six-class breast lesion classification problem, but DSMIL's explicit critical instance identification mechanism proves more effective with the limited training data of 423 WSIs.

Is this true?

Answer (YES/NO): NO